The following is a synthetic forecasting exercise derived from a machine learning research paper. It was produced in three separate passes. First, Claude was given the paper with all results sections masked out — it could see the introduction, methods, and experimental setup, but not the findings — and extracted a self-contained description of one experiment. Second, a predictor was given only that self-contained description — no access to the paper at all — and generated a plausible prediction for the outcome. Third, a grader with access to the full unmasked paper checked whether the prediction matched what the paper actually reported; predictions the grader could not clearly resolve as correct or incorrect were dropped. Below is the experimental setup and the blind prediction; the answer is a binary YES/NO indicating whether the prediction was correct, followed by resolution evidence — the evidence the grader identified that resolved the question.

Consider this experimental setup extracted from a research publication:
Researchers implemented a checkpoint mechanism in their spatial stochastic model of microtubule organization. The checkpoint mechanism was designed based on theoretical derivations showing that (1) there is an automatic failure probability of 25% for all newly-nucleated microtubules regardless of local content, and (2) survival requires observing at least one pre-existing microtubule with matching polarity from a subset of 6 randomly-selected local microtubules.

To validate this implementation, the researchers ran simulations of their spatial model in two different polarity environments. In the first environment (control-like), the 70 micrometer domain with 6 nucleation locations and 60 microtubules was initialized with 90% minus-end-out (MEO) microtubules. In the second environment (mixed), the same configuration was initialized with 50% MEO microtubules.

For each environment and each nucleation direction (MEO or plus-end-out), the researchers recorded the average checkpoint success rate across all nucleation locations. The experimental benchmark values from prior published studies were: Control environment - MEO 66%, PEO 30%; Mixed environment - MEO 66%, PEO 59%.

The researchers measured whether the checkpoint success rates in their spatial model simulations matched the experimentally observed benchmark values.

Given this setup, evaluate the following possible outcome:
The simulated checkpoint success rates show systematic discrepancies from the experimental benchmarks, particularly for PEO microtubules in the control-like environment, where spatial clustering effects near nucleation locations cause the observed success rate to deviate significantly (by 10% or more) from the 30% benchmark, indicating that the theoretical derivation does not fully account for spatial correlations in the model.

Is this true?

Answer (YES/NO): NO